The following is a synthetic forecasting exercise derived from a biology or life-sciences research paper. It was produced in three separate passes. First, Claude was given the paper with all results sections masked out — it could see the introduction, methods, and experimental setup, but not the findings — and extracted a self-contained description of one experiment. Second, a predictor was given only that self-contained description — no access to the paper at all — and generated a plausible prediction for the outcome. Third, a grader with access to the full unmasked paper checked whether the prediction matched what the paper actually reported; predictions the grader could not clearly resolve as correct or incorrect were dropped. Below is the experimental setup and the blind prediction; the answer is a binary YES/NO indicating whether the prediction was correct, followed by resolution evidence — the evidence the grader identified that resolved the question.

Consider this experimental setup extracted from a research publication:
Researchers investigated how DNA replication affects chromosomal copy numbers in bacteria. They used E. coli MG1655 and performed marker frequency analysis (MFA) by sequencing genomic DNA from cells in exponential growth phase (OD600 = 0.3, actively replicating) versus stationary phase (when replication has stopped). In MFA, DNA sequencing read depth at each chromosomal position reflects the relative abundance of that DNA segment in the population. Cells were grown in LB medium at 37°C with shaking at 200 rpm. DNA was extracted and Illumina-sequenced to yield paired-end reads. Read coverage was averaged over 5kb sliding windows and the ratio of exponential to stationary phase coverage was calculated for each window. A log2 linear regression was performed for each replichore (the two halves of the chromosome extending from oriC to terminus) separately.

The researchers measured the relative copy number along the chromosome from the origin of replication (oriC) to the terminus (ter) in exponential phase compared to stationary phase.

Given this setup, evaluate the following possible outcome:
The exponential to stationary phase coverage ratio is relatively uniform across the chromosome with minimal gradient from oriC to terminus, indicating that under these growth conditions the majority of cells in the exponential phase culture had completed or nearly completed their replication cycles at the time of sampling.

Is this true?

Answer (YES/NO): NO